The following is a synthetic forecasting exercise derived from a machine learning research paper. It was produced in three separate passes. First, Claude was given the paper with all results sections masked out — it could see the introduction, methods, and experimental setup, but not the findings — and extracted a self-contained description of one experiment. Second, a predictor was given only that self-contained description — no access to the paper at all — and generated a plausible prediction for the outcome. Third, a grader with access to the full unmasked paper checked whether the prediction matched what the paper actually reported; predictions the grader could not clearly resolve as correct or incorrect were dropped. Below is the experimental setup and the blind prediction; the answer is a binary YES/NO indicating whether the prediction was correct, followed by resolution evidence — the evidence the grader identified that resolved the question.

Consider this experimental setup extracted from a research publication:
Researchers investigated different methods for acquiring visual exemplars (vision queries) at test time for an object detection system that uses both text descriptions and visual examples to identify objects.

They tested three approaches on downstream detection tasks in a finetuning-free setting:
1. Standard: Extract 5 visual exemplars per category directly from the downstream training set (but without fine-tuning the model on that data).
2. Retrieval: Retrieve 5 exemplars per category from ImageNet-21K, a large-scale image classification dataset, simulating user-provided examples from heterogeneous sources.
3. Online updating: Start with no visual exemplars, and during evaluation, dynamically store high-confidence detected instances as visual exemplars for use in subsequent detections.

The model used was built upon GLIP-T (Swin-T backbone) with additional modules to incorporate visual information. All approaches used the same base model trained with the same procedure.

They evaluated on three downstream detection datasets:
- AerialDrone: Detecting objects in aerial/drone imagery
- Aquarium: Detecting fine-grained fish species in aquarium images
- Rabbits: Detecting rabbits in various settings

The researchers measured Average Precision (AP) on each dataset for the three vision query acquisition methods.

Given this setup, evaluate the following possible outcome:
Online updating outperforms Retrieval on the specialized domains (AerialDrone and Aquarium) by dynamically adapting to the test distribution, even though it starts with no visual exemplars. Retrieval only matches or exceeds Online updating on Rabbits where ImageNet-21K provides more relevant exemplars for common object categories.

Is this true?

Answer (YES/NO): NO